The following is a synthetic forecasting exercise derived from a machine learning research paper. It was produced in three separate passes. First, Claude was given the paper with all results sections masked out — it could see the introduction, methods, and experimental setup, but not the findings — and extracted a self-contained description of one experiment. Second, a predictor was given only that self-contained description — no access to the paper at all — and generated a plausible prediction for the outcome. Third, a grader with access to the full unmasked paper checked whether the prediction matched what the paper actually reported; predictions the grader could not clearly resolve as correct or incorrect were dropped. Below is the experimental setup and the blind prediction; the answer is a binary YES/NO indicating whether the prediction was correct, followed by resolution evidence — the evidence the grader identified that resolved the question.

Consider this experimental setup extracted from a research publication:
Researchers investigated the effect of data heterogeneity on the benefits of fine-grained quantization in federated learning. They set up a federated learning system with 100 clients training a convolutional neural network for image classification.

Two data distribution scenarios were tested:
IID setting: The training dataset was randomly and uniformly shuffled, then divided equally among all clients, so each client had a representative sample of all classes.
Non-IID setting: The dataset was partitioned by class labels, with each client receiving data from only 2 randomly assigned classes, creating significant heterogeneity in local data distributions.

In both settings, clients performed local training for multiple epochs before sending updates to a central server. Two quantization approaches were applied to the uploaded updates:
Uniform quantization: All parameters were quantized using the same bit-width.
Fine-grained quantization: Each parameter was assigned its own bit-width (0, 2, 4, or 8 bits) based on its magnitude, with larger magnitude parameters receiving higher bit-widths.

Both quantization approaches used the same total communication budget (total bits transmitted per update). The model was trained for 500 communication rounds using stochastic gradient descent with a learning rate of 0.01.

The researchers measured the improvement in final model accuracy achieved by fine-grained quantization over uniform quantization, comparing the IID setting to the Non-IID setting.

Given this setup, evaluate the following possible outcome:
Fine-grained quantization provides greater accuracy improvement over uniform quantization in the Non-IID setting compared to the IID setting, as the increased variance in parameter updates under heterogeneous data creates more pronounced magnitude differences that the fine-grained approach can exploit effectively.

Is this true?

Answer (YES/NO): YES